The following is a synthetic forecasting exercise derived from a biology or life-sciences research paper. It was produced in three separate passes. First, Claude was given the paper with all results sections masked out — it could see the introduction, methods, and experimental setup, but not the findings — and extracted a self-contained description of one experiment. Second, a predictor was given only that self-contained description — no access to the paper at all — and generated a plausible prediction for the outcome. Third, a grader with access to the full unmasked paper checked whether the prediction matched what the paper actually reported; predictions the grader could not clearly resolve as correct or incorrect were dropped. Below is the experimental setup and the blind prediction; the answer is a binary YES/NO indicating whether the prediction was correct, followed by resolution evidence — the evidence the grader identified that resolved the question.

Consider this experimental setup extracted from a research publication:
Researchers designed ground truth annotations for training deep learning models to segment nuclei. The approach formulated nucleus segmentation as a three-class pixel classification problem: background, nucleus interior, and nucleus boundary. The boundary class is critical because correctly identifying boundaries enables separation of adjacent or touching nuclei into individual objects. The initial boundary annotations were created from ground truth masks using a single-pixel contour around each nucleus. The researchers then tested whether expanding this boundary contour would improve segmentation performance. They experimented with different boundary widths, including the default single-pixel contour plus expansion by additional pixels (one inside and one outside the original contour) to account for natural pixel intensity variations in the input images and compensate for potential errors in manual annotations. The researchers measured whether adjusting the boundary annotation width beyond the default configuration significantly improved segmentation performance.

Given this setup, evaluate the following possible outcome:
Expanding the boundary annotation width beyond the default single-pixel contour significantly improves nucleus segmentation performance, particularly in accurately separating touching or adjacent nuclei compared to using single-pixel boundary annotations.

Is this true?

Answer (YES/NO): NO